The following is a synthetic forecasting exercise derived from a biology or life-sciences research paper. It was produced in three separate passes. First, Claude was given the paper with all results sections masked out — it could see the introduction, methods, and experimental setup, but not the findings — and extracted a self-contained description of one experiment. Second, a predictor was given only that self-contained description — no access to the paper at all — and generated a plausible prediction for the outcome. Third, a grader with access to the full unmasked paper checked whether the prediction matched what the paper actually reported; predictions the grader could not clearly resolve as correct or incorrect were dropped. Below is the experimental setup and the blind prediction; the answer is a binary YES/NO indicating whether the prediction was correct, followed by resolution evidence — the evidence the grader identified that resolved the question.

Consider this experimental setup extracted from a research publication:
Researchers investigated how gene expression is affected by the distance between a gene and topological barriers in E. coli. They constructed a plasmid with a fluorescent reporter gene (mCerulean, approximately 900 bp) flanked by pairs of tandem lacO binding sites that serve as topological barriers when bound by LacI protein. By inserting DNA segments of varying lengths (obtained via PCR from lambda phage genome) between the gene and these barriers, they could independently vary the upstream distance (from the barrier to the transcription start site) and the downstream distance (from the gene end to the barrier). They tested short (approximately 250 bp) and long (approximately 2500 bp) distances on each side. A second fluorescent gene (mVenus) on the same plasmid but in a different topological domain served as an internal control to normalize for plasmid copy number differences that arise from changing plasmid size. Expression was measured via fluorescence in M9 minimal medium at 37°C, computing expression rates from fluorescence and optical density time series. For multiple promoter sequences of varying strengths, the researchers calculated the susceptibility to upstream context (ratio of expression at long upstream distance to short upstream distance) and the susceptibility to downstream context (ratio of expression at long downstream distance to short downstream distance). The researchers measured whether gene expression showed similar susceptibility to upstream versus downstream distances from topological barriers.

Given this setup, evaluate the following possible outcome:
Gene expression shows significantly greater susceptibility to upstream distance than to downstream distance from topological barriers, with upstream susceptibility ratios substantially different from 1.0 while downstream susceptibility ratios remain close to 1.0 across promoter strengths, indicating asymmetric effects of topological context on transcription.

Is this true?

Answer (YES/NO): YES